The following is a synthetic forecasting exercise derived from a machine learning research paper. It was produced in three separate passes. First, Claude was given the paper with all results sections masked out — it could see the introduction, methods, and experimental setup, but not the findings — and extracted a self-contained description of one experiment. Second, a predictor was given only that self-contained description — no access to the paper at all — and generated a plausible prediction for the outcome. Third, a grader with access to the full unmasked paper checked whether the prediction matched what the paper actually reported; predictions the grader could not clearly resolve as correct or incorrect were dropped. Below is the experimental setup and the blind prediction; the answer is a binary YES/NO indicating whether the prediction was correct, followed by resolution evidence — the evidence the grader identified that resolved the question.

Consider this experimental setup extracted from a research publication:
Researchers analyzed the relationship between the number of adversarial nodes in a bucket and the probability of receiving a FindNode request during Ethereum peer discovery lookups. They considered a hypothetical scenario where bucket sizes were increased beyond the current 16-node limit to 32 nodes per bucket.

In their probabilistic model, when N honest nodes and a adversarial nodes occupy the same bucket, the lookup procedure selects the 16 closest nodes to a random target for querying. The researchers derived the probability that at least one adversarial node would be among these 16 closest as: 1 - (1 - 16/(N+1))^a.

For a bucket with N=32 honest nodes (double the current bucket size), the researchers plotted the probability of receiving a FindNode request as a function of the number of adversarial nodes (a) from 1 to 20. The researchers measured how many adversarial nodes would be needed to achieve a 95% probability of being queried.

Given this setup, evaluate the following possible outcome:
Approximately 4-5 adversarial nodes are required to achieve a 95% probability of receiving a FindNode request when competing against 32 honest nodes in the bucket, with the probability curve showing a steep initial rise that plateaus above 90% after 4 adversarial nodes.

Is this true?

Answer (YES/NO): NO